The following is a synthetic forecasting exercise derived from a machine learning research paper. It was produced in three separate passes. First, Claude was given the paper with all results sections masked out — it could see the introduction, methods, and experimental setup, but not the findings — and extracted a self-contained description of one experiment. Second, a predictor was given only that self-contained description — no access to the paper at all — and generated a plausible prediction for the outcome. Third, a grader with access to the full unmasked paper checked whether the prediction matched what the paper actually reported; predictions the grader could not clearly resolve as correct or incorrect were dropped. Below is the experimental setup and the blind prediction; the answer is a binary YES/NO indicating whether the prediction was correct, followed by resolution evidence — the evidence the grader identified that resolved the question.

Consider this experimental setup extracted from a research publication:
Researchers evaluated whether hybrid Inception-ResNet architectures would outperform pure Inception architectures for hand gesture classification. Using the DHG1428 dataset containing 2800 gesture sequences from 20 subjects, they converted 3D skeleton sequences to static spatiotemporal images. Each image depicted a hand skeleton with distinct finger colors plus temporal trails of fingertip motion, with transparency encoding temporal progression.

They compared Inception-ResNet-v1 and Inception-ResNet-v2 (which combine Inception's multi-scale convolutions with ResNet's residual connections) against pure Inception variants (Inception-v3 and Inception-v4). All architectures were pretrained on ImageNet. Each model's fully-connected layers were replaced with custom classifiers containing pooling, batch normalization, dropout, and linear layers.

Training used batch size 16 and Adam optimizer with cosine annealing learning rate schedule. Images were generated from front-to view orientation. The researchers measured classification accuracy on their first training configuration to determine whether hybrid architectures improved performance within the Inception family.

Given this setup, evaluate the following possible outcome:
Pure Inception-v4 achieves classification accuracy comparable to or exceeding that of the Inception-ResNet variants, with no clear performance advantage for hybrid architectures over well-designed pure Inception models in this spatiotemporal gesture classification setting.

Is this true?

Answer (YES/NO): YES